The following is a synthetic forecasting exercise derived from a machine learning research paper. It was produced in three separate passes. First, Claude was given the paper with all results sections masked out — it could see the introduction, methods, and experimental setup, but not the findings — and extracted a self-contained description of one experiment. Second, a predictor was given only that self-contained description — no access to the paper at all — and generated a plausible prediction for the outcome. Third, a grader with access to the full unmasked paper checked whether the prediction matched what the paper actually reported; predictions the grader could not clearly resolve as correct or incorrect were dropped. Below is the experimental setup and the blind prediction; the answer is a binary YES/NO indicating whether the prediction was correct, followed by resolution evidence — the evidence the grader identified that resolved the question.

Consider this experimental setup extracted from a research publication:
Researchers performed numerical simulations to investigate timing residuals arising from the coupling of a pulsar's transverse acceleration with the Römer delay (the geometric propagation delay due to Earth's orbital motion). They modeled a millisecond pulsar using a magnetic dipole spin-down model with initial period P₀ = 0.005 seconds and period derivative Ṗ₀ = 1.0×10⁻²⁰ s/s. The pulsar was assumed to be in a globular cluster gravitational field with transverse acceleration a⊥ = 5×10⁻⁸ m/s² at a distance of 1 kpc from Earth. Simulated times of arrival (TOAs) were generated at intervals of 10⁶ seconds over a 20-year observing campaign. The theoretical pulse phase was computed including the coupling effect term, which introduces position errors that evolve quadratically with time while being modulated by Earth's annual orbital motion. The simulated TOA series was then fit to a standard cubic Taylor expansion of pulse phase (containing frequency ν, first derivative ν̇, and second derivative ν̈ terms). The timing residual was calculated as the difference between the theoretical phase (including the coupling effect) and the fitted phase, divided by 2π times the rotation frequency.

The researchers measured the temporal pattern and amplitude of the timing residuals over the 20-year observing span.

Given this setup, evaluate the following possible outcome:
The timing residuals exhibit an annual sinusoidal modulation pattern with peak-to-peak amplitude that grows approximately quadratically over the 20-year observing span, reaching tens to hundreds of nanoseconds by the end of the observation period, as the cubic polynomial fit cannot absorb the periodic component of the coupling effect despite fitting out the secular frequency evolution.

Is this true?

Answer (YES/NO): YES